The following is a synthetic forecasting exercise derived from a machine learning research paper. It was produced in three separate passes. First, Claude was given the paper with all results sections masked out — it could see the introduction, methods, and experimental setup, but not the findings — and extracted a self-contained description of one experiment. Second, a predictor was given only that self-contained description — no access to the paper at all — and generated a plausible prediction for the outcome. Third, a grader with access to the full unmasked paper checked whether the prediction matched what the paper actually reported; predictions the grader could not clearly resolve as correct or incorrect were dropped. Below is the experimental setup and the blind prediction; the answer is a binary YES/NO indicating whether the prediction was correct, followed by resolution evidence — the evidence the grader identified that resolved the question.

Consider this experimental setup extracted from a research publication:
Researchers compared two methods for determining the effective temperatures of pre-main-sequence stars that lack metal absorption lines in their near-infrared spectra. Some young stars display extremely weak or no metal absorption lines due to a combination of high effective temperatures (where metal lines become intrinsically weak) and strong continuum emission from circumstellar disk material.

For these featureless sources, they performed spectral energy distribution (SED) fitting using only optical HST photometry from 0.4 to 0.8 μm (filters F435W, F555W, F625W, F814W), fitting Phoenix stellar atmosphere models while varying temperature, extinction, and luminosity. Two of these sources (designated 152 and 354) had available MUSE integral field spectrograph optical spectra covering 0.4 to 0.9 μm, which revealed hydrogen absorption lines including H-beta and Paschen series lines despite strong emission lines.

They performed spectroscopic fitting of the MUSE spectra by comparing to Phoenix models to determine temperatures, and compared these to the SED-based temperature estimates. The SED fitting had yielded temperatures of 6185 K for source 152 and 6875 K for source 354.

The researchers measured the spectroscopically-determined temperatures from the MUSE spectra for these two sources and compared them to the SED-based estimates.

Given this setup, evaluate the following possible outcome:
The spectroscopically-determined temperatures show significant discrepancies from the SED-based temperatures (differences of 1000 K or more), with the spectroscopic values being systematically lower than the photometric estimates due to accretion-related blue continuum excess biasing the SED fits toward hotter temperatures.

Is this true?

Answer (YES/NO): NO